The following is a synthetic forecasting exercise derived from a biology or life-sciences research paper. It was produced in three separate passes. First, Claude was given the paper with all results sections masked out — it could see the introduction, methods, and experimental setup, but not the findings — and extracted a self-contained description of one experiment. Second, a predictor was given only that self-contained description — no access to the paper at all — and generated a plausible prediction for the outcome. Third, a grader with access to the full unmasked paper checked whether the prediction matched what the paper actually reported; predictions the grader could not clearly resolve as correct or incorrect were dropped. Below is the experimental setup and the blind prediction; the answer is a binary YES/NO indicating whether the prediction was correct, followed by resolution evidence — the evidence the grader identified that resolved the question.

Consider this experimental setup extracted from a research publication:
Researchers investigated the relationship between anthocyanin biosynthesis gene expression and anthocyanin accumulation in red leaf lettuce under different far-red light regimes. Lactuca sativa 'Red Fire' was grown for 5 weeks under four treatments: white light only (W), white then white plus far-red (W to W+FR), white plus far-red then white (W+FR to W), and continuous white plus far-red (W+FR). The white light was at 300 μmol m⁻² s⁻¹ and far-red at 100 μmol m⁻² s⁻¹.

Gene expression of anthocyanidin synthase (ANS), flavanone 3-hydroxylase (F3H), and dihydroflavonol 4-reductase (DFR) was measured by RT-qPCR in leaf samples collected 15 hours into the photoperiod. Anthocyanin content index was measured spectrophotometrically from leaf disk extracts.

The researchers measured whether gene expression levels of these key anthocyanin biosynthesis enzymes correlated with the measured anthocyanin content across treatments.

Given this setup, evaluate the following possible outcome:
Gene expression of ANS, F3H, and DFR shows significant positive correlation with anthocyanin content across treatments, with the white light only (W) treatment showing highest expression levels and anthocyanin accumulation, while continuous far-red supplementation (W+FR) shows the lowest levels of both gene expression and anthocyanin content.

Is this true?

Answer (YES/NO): NO